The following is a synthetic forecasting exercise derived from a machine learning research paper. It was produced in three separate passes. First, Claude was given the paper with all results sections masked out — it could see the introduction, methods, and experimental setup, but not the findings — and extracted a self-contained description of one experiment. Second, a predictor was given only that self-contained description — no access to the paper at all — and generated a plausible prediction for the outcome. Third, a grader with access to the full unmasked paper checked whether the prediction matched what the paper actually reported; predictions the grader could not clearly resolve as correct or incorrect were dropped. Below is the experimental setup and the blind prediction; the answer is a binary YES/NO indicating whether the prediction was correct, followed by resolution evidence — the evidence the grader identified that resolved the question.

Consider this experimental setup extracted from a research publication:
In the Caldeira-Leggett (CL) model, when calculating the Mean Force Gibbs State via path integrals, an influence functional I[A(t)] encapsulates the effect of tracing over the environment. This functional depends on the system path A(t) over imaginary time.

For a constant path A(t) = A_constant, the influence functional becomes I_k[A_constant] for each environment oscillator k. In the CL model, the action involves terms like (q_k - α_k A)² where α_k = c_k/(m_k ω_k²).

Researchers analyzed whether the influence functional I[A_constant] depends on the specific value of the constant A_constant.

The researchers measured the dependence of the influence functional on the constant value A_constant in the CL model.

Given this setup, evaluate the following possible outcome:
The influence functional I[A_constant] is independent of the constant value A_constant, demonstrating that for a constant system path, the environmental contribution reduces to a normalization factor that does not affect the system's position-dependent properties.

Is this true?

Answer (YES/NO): YES